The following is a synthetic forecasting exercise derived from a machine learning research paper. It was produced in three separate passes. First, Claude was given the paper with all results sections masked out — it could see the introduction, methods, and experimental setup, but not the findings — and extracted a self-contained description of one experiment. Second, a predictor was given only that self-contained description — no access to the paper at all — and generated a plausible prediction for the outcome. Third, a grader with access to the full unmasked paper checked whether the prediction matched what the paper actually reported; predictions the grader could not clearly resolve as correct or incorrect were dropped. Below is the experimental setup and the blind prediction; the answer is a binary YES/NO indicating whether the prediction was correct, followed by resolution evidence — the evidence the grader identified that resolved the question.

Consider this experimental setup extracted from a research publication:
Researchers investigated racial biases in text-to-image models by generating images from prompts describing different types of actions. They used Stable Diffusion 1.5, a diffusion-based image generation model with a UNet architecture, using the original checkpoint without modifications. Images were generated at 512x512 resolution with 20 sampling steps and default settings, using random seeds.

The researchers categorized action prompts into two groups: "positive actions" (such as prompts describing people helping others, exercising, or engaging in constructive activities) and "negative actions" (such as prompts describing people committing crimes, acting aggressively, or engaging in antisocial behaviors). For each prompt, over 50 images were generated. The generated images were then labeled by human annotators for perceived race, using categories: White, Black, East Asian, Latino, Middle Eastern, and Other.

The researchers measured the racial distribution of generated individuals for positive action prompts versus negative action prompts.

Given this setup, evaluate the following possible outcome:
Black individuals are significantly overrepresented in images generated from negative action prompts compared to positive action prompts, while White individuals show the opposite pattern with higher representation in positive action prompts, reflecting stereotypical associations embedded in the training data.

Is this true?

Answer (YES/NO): YES